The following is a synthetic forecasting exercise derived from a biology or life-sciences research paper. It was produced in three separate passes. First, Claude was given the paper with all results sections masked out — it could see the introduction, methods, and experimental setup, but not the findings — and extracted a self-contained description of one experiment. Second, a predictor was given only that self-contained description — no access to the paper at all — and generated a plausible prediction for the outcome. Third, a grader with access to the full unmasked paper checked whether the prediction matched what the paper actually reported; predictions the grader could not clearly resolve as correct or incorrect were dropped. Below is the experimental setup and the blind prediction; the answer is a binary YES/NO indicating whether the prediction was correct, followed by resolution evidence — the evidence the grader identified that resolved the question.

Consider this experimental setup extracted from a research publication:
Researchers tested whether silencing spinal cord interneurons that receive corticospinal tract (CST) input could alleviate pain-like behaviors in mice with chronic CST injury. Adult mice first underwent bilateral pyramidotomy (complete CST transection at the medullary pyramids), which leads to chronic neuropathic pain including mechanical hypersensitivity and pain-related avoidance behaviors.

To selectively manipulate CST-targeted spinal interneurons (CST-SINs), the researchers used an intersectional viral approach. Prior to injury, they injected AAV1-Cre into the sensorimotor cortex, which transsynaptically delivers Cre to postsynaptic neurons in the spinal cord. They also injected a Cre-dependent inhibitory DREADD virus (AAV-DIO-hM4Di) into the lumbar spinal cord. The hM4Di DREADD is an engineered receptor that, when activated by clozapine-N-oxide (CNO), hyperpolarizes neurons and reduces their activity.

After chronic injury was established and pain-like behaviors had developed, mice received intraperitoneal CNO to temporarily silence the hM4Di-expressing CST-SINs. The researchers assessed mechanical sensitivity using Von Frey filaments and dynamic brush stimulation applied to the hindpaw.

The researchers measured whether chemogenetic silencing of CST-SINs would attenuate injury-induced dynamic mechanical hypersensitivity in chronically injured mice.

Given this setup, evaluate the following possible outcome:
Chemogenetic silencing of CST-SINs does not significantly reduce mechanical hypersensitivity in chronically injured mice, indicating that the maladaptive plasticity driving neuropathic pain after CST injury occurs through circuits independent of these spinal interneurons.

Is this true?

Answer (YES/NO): NO